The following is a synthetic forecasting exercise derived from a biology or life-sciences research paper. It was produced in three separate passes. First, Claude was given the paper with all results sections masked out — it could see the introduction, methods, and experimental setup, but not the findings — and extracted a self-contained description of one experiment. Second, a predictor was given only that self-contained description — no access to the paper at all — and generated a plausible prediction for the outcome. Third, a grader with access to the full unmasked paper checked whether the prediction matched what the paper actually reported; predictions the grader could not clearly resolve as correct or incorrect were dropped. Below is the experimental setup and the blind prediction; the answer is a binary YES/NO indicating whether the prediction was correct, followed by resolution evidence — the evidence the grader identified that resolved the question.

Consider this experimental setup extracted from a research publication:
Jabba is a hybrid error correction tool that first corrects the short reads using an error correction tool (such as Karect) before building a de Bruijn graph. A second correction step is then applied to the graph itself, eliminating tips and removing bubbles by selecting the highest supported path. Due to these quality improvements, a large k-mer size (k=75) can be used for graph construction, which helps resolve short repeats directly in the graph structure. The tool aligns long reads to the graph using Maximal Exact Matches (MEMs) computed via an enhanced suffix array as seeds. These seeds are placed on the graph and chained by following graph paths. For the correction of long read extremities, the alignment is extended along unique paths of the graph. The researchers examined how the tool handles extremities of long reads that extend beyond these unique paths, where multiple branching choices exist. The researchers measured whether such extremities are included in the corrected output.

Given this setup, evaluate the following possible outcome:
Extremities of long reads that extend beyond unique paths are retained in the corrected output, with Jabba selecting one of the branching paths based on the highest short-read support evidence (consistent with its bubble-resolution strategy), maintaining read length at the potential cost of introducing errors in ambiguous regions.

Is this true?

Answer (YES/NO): NO